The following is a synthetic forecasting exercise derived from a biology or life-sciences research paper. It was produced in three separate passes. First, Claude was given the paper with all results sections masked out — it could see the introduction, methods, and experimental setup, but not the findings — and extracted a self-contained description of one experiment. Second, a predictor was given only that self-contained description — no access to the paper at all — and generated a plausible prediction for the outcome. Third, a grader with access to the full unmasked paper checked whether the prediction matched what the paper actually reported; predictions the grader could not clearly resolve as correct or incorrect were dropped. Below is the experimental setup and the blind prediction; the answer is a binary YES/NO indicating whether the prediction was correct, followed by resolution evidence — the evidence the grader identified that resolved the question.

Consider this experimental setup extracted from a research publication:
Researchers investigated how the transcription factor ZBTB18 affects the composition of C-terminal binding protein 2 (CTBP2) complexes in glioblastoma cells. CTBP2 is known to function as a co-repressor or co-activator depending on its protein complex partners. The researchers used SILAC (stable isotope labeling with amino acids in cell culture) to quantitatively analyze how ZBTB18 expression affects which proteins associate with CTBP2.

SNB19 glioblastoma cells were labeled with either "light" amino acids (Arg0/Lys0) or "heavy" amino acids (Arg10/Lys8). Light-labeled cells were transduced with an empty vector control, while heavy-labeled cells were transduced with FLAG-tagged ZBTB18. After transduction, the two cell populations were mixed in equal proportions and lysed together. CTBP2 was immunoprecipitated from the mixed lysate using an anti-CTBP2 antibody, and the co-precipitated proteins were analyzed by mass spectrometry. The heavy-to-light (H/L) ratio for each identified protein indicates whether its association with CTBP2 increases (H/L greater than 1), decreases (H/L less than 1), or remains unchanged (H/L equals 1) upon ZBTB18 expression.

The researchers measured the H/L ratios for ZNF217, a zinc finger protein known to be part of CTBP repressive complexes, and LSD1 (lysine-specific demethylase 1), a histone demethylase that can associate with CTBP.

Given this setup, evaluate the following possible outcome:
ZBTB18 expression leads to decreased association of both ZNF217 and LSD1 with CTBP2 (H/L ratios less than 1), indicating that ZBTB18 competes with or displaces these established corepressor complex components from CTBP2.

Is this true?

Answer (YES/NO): NO